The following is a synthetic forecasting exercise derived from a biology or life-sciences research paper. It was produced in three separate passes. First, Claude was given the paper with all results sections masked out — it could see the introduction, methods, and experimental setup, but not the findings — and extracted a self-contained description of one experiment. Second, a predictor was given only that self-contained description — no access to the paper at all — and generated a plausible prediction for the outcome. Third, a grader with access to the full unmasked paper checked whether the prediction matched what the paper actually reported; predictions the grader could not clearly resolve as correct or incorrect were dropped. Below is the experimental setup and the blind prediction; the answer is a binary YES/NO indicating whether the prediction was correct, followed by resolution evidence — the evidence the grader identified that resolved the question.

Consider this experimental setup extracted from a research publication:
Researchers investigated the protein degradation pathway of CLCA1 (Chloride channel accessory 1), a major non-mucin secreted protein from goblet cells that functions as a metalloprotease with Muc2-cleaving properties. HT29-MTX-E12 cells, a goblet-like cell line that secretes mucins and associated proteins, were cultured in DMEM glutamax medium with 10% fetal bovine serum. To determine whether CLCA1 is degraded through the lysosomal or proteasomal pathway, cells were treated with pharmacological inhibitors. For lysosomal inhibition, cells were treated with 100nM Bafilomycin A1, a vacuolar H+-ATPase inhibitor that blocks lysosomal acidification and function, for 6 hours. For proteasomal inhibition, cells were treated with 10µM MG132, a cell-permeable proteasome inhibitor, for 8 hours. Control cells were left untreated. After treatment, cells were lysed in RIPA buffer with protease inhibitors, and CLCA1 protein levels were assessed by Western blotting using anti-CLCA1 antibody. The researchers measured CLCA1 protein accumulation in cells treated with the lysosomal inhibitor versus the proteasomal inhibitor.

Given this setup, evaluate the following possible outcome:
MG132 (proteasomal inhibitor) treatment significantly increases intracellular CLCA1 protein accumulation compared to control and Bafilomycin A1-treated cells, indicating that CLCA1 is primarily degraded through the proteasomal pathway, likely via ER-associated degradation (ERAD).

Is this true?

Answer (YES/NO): NO